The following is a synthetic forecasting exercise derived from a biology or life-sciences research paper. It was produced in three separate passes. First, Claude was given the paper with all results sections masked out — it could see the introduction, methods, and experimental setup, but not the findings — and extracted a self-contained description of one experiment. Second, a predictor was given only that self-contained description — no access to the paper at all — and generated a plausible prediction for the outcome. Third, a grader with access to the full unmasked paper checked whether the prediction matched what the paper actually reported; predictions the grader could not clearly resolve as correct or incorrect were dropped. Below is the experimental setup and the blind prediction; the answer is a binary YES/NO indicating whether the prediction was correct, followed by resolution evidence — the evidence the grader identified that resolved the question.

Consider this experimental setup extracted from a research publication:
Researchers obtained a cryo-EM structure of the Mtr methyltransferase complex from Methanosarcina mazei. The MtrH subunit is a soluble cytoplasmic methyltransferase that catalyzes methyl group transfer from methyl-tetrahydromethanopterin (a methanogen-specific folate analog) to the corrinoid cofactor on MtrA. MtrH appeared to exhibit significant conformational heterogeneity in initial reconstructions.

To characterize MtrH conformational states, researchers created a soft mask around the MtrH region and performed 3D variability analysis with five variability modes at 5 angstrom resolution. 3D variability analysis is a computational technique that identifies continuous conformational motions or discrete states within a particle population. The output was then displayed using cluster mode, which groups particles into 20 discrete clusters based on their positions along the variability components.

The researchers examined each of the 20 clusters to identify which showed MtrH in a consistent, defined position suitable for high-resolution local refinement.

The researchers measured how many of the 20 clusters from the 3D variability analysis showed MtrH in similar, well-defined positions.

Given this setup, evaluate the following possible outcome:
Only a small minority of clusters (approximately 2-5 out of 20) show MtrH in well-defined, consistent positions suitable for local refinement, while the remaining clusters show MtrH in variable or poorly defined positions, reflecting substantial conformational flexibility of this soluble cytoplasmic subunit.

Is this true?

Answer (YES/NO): NO